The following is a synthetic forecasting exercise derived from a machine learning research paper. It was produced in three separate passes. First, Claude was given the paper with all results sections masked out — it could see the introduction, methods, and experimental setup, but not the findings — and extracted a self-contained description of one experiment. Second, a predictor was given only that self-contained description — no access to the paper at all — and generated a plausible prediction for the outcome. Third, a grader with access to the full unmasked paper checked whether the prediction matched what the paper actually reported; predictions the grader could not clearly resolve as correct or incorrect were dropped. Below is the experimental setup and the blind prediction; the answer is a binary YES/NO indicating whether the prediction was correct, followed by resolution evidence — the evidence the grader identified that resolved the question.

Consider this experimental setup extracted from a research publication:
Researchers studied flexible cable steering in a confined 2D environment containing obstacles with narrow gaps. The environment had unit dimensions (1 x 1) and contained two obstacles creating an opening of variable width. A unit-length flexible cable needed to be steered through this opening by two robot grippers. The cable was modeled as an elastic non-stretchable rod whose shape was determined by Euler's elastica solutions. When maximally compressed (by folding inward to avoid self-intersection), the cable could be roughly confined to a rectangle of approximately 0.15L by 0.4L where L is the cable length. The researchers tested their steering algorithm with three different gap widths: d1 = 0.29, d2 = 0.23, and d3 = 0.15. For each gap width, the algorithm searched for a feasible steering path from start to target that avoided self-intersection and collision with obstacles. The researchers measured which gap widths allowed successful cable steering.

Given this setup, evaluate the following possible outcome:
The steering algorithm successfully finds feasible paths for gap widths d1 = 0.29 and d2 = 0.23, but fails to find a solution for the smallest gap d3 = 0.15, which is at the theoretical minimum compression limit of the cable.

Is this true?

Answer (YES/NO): YES